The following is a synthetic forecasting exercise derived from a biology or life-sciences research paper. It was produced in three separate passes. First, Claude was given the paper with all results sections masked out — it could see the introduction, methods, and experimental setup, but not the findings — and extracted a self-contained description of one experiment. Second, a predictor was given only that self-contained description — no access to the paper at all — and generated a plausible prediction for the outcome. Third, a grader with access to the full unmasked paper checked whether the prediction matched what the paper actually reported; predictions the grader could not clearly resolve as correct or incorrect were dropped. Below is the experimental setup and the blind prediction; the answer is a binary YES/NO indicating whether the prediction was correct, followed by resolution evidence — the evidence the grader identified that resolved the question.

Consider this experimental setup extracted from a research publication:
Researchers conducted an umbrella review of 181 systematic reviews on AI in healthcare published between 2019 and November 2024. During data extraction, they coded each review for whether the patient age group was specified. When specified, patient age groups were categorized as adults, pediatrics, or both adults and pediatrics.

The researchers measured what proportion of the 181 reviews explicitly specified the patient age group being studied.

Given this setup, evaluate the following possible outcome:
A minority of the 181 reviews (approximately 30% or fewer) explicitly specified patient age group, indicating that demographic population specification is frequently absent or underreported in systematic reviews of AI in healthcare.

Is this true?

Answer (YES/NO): YES